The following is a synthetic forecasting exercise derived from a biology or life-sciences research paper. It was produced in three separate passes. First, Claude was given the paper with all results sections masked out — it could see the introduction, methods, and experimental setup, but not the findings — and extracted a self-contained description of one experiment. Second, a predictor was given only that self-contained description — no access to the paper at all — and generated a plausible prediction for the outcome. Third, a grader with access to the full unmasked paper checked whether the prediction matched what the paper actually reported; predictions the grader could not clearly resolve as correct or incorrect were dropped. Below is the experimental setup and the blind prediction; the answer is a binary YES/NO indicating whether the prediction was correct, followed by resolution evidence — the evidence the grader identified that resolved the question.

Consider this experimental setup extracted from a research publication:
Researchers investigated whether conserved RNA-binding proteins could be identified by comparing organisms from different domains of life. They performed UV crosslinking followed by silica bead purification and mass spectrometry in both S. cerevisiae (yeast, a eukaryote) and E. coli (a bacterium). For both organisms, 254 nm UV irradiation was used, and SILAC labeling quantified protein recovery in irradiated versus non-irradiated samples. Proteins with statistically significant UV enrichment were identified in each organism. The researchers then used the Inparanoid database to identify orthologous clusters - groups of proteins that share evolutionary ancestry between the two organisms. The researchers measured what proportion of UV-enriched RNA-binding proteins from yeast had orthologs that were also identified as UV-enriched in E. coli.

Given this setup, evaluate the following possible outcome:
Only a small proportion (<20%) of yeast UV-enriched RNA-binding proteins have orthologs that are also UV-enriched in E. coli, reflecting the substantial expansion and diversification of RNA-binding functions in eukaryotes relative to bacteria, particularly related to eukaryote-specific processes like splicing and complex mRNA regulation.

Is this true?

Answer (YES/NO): NO